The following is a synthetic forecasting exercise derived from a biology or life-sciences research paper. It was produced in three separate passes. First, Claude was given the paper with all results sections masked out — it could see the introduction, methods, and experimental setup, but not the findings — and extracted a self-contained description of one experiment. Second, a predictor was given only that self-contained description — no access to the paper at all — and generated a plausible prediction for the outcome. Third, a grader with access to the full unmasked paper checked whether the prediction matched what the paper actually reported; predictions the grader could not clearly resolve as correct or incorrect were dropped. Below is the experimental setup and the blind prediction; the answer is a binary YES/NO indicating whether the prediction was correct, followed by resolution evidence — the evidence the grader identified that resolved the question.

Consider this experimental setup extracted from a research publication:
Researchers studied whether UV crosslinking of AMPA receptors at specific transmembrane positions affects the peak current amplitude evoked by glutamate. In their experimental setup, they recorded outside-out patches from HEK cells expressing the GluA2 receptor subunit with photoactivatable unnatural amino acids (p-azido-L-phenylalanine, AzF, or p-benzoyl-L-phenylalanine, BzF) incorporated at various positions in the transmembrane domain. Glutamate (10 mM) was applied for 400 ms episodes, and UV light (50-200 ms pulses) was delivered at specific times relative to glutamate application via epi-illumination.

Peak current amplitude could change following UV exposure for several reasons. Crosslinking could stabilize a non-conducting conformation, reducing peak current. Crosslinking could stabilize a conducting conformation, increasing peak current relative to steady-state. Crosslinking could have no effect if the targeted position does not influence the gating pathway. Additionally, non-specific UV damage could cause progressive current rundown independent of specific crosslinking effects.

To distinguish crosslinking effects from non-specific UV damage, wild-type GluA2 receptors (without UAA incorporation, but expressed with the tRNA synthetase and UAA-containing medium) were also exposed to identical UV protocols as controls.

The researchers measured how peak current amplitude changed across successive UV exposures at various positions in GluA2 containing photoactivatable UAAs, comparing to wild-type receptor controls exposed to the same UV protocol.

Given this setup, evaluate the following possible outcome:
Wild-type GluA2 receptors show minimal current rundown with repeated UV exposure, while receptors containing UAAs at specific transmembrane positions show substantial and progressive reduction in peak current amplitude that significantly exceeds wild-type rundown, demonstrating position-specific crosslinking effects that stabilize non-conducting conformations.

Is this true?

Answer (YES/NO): YES